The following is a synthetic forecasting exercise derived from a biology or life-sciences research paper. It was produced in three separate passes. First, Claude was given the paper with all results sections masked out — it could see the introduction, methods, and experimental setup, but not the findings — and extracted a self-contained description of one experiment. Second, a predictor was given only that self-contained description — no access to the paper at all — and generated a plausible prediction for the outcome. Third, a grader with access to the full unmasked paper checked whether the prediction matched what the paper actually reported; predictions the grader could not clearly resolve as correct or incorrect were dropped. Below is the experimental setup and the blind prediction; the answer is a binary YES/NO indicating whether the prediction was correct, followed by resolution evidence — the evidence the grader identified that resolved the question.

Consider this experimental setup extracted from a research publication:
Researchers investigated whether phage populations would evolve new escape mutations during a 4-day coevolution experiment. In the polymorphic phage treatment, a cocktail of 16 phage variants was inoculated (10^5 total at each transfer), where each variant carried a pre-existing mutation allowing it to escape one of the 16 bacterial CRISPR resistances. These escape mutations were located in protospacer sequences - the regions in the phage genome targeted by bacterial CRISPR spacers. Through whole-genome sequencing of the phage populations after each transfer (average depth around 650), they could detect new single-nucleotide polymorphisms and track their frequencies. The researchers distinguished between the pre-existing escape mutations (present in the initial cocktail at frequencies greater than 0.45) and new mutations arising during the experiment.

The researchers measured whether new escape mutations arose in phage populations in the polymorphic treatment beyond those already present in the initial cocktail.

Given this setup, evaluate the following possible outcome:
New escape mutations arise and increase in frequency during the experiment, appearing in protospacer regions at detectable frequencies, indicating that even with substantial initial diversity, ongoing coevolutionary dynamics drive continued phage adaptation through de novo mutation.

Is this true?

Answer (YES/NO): NO